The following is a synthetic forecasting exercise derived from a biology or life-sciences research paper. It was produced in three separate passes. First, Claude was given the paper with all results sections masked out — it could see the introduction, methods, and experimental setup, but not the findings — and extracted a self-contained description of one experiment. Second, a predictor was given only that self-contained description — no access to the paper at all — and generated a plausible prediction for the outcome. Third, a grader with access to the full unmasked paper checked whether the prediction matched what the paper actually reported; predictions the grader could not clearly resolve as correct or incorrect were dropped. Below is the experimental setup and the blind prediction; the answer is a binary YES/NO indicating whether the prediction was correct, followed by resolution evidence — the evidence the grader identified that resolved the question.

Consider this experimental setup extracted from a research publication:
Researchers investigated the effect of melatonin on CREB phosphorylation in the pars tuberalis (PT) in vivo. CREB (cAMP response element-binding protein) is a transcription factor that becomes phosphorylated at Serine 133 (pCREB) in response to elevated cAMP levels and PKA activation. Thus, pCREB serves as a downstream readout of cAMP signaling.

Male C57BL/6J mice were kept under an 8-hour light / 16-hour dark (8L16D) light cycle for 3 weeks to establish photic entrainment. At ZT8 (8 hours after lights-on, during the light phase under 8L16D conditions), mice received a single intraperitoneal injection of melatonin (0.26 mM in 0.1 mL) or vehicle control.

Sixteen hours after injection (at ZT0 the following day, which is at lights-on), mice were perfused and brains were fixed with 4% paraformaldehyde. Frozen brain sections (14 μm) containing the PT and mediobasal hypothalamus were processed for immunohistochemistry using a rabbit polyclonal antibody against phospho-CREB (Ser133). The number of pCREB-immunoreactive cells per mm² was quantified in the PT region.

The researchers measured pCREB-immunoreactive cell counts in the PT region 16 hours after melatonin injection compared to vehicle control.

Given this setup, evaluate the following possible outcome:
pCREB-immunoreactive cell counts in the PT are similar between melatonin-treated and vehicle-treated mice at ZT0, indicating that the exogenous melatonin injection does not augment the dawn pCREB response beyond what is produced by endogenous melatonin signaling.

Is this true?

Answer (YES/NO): NO